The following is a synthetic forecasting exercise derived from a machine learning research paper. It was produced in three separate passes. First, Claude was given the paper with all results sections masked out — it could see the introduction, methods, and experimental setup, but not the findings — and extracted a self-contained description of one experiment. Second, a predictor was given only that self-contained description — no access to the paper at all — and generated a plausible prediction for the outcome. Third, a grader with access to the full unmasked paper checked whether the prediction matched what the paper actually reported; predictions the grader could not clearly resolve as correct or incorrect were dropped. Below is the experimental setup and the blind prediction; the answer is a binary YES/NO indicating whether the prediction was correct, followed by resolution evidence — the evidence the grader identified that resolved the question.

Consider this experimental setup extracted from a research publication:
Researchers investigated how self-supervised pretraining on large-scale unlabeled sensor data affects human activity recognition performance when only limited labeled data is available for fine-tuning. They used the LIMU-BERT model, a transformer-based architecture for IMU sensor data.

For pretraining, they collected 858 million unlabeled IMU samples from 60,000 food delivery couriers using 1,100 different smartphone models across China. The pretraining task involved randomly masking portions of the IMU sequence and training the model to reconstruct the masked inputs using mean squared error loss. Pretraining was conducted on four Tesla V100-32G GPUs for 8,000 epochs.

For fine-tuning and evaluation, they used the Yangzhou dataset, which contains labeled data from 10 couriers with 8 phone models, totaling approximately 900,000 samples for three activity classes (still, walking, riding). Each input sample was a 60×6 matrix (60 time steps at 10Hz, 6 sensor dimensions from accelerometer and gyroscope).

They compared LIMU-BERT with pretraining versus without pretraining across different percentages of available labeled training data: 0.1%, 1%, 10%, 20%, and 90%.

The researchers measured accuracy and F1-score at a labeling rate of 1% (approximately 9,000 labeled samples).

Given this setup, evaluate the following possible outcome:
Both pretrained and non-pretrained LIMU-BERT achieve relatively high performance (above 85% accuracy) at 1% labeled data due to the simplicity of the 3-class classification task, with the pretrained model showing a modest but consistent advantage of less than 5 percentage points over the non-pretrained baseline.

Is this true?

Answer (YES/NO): NO